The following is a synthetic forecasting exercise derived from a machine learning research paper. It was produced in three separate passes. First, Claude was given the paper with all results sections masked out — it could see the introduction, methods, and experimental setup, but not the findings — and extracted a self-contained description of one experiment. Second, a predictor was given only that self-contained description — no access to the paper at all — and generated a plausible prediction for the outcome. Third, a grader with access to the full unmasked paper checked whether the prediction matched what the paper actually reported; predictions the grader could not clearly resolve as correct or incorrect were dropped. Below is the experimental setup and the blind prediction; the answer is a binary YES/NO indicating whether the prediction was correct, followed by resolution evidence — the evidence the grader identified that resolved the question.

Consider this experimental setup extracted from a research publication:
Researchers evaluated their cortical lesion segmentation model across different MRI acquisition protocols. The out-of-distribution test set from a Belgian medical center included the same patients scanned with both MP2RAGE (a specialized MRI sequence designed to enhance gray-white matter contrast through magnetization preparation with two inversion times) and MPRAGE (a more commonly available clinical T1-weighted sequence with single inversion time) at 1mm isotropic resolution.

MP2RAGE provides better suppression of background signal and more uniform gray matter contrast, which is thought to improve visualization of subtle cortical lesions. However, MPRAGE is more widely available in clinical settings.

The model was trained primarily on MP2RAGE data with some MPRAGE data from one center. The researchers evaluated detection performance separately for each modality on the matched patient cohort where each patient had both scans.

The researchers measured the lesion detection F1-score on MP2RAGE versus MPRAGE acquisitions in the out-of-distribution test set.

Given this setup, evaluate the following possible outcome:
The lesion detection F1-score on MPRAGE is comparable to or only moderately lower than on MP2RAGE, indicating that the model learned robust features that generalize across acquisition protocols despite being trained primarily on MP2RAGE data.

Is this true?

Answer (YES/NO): YES